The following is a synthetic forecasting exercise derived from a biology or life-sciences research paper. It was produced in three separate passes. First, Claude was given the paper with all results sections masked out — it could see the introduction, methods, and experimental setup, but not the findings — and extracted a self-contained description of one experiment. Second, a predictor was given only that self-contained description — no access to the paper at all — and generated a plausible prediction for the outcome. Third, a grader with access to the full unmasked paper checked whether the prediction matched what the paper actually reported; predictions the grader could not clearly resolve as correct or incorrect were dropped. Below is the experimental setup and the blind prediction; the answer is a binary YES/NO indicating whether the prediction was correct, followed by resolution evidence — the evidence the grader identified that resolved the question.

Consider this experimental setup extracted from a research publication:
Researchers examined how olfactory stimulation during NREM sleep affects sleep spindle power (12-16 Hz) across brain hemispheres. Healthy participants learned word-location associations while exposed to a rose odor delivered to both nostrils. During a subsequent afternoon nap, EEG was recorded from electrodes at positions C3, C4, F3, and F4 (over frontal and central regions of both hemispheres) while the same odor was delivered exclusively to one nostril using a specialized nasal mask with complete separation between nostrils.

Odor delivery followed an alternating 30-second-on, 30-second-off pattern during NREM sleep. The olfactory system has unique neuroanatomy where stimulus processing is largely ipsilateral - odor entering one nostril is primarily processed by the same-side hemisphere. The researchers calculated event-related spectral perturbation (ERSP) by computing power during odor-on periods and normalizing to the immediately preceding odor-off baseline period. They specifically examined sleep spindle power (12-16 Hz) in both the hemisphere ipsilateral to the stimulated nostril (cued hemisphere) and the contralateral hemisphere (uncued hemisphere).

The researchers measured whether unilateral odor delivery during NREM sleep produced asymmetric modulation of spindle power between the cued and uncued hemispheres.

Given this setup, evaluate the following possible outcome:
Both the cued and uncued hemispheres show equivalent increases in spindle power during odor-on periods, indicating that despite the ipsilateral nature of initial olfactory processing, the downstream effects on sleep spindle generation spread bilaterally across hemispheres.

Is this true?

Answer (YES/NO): YES